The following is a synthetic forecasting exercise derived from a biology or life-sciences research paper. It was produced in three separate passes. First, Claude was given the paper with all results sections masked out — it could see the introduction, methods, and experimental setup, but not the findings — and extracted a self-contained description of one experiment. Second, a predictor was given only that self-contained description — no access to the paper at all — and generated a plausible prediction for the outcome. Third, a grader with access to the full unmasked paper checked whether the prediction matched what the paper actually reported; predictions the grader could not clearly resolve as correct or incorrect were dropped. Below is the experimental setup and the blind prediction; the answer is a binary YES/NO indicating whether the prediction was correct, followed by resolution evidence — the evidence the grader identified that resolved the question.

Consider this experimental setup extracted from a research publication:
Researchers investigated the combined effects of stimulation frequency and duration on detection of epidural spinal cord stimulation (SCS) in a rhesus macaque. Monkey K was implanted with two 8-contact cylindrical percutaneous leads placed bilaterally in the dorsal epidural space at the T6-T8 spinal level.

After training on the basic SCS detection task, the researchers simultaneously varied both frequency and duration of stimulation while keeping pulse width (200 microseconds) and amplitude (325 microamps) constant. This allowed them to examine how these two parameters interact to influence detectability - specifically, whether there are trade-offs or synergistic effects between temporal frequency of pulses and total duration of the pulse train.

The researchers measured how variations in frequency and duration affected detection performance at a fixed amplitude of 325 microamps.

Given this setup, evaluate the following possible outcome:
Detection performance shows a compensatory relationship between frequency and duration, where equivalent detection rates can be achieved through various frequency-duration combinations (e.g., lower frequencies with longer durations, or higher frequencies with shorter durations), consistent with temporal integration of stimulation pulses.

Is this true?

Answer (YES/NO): YES